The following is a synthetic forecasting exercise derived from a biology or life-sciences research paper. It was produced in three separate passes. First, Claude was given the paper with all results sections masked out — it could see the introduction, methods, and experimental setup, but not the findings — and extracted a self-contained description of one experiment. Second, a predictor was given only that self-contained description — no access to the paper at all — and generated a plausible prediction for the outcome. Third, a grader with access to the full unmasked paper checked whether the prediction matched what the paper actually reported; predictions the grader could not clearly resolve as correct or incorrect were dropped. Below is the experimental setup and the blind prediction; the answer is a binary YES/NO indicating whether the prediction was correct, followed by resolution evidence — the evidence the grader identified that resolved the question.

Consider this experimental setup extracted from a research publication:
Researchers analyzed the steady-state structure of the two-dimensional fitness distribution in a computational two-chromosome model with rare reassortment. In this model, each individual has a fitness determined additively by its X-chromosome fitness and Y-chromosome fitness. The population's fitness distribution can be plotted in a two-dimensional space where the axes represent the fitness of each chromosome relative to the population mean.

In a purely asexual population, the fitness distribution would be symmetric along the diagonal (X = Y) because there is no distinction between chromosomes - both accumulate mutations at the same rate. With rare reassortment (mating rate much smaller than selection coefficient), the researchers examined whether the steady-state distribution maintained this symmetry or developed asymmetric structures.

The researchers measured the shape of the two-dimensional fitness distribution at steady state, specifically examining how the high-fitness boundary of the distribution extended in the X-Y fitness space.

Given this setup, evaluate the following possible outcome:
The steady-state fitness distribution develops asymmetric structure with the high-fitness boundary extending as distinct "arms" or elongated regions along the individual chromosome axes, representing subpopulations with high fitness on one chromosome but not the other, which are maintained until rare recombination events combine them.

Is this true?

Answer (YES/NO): YES